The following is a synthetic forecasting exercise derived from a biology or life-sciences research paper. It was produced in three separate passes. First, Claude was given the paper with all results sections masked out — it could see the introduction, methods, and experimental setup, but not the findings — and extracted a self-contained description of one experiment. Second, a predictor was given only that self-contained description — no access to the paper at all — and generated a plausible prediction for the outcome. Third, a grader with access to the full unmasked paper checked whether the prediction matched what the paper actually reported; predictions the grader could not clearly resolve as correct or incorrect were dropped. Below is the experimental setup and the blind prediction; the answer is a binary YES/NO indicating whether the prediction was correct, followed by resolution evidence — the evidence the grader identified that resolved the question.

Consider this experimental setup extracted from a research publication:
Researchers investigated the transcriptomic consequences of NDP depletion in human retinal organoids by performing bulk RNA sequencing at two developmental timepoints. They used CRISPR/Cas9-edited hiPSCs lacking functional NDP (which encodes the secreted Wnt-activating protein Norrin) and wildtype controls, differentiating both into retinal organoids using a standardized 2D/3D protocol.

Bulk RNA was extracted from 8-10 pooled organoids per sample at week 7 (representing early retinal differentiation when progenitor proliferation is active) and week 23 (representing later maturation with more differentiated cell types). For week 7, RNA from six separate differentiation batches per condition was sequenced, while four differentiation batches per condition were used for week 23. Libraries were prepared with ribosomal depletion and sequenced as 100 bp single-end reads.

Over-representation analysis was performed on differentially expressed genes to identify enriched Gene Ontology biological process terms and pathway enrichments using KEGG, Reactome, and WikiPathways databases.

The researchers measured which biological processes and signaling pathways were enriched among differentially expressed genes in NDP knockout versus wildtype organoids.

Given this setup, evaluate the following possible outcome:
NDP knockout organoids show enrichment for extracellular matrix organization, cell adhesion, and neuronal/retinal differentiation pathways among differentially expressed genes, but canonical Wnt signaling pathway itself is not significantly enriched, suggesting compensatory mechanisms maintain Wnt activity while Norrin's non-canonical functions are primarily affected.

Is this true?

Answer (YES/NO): NO